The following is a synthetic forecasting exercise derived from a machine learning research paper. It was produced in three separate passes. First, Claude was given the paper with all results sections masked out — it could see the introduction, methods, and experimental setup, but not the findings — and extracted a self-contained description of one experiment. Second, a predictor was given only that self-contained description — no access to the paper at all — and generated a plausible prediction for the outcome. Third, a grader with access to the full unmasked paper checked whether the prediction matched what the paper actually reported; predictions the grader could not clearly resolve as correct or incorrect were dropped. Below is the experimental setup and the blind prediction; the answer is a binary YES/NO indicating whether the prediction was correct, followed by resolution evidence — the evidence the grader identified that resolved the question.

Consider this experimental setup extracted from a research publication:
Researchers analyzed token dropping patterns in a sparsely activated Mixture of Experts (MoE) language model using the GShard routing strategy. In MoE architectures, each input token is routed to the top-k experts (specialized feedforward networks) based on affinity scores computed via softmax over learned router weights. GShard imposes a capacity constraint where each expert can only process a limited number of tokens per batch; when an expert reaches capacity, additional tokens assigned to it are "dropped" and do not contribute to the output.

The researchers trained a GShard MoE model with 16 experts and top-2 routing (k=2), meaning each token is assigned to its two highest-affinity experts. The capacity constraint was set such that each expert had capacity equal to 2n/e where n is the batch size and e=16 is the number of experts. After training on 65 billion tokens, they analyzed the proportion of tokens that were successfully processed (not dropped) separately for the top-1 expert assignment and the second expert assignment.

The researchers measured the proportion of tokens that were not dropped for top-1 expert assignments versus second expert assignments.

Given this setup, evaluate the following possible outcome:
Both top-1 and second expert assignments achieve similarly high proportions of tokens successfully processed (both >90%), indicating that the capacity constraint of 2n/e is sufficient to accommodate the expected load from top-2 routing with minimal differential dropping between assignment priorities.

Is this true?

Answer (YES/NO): NO